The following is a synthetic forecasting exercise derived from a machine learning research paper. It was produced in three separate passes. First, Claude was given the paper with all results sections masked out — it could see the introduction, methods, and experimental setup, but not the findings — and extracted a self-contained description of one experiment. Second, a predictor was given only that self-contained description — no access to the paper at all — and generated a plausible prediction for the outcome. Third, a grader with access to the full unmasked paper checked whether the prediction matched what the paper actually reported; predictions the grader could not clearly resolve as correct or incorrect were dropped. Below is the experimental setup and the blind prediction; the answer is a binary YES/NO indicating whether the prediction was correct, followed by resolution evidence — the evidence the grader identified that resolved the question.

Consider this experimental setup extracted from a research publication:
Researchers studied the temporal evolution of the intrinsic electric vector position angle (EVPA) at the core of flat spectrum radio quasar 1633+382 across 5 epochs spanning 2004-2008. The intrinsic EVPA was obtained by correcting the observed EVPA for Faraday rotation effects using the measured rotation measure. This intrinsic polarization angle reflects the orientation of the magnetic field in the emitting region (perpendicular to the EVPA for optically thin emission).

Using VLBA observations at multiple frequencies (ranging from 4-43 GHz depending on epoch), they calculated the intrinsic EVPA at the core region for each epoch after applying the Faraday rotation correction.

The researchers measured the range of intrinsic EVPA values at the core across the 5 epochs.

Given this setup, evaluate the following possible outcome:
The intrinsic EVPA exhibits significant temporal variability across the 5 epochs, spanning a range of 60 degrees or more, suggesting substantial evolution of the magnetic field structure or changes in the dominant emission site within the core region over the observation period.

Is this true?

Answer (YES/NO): NO